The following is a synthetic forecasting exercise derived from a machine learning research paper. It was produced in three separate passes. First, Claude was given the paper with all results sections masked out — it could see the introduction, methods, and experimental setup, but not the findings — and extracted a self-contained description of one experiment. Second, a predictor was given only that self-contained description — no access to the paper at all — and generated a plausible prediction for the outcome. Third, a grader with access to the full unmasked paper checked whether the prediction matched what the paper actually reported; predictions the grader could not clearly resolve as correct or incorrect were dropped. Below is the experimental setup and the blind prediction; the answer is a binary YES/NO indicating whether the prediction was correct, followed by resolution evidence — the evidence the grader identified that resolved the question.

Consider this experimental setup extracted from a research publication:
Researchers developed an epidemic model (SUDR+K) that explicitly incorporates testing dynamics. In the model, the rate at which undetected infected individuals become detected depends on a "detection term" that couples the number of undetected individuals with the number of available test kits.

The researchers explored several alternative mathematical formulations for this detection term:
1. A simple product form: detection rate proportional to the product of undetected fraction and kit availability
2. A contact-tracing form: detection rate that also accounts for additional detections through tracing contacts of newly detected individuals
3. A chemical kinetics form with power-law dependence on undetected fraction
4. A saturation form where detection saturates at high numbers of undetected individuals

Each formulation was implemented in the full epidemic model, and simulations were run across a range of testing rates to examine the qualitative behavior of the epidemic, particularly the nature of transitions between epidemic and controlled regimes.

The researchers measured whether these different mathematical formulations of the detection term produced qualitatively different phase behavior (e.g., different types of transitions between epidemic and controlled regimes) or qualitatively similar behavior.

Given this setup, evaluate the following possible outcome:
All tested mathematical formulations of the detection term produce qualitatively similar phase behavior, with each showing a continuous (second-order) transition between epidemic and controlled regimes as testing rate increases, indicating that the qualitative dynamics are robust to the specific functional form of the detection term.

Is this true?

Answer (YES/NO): NO